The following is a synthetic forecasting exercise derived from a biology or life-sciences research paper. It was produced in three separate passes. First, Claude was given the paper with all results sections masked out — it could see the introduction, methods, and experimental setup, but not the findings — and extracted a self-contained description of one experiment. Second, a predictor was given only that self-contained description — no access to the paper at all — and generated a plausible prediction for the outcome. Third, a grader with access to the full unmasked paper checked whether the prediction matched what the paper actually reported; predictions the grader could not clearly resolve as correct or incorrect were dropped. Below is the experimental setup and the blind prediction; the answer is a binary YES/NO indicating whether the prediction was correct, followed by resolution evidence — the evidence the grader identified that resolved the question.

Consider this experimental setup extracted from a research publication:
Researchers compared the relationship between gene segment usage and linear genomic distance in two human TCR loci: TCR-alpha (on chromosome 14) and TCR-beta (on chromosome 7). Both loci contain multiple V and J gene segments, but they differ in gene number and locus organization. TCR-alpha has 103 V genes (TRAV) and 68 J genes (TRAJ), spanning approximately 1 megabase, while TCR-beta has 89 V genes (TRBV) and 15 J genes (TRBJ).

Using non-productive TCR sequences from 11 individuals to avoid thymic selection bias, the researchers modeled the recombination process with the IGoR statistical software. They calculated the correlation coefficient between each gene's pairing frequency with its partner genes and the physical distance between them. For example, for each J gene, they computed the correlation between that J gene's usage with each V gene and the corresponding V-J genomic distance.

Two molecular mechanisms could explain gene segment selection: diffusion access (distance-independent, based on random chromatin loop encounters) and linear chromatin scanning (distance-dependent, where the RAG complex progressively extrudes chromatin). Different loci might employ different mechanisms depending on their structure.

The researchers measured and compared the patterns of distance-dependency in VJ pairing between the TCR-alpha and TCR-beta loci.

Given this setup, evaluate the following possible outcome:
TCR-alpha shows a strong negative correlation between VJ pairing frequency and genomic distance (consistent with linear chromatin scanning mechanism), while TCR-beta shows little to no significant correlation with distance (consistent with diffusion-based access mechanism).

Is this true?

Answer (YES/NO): NO